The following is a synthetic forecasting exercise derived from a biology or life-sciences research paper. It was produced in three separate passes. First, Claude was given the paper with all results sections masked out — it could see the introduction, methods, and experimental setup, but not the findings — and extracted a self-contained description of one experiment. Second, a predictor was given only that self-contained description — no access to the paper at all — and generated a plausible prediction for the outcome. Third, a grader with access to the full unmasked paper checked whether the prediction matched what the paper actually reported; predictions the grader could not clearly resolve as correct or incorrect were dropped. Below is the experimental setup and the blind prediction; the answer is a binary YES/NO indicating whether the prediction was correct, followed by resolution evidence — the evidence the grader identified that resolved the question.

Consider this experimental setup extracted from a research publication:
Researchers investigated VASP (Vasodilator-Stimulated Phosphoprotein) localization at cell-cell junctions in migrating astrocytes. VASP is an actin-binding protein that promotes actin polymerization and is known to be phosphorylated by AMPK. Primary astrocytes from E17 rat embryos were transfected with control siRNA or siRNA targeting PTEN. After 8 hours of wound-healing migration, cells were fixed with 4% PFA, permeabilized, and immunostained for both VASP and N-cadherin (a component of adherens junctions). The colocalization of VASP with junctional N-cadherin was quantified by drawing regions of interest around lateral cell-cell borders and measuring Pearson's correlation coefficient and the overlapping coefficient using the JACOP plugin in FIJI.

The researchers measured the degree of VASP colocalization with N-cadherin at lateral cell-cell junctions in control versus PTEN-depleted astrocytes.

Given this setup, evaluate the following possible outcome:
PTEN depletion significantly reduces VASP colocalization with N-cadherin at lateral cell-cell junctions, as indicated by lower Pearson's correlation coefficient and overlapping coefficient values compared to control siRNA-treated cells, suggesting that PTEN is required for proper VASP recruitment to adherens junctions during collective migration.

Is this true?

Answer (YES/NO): YES